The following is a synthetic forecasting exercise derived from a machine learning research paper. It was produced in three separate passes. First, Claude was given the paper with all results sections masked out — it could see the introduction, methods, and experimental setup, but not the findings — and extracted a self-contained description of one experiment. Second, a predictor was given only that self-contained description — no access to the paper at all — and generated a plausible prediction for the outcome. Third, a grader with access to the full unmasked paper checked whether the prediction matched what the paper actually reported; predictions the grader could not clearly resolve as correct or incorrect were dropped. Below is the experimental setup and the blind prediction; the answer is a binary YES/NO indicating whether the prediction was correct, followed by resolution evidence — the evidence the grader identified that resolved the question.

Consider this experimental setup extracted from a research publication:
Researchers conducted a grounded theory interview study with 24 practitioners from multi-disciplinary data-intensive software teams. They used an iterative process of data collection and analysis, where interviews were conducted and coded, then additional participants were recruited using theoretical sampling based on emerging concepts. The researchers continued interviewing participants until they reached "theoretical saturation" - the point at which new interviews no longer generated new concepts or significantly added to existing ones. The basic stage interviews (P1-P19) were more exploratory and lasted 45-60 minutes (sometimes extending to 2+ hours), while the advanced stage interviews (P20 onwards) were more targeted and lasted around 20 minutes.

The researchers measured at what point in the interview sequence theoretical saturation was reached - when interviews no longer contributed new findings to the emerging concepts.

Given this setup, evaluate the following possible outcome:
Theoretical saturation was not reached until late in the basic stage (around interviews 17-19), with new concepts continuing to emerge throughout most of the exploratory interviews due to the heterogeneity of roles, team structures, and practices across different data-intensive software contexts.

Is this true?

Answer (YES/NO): YES